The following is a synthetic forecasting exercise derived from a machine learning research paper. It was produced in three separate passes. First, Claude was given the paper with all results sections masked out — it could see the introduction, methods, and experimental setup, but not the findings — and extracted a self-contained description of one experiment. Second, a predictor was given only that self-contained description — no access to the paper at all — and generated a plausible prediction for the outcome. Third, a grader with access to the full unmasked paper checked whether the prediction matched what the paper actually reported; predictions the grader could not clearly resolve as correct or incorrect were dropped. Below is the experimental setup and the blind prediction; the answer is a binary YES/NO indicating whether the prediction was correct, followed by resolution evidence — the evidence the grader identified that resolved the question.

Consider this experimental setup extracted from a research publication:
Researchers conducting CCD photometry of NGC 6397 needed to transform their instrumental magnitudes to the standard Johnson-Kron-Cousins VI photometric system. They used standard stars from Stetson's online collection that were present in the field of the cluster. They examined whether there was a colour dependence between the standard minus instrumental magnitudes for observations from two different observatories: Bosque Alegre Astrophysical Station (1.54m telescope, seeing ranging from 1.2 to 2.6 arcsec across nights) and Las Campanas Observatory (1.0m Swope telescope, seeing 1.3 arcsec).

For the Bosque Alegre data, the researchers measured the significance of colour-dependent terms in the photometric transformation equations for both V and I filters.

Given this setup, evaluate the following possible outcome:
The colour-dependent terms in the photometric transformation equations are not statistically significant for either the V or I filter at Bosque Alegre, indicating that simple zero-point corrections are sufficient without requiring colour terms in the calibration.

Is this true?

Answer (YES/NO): YES